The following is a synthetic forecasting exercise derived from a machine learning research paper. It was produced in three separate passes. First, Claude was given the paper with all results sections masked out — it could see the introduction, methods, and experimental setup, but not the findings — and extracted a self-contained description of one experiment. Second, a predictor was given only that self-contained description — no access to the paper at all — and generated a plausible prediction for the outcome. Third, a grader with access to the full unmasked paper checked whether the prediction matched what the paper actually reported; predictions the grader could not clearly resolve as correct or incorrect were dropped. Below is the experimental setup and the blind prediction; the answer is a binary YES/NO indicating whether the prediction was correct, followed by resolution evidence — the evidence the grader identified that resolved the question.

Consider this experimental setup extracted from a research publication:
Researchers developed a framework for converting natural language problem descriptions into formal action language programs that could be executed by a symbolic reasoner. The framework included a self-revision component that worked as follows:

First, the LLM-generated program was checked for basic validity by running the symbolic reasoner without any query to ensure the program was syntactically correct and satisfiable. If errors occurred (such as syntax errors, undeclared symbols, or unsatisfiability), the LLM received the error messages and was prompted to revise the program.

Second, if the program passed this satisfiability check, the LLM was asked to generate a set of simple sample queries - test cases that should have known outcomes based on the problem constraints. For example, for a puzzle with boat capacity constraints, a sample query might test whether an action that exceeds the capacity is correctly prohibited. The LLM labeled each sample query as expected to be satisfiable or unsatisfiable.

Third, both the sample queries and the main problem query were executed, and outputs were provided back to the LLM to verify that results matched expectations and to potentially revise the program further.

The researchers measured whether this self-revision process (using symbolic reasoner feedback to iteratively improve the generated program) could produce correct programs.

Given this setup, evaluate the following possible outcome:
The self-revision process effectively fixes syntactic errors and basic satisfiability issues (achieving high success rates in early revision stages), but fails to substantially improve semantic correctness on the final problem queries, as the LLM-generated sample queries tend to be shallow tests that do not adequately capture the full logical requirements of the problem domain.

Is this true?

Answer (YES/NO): NO